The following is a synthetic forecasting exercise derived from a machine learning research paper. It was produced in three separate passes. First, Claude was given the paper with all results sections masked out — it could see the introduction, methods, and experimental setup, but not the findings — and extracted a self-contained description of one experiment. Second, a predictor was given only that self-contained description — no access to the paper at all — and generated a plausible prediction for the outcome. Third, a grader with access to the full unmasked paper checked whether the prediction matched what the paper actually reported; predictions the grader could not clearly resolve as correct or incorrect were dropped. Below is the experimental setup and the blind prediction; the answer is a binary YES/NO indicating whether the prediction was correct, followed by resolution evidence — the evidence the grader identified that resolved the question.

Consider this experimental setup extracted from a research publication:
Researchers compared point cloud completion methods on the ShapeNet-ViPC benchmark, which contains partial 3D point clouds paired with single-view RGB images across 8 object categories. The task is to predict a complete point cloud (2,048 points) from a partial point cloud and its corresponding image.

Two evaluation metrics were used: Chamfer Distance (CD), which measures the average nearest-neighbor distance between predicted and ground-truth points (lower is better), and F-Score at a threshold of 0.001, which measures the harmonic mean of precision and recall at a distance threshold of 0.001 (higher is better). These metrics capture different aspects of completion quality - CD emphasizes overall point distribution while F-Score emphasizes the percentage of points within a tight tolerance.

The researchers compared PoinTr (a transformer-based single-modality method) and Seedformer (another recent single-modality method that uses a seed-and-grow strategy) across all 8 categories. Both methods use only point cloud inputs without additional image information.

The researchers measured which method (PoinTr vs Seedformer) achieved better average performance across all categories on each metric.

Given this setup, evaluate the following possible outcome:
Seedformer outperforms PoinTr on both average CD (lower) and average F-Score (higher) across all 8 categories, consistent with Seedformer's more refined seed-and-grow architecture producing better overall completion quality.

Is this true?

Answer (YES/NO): NO